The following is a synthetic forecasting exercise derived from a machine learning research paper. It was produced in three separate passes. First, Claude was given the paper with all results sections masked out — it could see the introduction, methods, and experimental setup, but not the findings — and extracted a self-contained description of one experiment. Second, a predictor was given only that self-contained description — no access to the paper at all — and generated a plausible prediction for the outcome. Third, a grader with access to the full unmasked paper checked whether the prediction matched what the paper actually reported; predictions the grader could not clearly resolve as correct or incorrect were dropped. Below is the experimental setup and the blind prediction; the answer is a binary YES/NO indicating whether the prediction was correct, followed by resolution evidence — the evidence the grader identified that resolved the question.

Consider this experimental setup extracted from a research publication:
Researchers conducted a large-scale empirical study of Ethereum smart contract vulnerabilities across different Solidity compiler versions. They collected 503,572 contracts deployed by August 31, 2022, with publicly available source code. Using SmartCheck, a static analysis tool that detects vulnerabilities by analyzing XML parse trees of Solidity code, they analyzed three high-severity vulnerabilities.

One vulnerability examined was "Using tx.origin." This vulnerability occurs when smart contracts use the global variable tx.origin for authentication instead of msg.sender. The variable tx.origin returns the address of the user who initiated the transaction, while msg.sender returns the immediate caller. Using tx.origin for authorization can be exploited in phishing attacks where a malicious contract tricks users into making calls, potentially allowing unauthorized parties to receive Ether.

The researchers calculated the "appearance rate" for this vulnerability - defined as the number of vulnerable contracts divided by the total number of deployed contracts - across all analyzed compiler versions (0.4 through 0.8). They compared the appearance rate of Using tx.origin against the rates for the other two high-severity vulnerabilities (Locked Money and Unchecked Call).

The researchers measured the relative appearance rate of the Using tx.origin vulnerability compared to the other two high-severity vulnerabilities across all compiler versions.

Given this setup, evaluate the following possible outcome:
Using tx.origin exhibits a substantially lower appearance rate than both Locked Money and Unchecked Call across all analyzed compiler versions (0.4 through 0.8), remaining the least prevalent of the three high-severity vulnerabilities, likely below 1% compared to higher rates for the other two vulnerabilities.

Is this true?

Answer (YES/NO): NO